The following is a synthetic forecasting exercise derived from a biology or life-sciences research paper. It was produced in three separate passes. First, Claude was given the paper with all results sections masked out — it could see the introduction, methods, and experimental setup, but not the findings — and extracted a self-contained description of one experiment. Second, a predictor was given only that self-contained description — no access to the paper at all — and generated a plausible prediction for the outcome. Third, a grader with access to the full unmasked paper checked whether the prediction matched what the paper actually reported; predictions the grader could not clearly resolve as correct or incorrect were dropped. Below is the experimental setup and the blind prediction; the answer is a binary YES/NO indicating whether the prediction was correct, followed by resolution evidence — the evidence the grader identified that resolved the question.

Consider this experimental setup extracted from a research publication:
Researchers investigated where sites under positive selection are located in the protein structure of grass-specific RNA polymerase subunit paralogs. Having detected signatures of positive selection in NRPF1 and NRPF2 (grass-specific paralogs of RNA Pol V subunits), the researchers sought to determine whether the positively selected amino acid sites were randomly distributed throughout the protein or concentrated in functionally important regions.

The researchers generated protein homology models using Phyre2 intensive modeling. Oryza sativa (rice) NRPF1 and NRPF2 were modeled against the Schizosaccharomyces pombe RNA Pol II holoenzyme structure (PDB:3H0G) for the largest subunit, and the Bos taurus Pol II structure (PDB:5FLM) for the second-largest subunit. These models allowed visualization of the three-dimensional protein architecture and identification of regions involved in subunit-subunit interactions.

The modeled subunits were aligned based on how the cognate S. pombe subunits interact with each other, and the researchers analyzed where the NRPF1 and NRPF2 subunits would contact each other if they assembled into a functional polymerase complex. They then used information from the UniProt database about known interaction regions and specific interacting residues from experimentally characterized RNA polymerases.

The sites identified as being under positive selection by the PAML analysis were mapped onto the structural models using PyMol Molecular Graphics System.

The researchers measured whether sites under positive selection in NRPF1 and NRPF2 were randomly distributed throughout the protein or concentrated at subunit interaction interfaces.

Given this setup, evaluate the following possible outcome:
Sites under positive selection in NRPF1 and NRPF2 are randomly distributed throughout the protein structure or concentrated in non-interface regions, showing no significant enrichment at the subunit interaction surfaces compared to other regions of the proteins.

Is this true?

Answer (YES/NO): NO